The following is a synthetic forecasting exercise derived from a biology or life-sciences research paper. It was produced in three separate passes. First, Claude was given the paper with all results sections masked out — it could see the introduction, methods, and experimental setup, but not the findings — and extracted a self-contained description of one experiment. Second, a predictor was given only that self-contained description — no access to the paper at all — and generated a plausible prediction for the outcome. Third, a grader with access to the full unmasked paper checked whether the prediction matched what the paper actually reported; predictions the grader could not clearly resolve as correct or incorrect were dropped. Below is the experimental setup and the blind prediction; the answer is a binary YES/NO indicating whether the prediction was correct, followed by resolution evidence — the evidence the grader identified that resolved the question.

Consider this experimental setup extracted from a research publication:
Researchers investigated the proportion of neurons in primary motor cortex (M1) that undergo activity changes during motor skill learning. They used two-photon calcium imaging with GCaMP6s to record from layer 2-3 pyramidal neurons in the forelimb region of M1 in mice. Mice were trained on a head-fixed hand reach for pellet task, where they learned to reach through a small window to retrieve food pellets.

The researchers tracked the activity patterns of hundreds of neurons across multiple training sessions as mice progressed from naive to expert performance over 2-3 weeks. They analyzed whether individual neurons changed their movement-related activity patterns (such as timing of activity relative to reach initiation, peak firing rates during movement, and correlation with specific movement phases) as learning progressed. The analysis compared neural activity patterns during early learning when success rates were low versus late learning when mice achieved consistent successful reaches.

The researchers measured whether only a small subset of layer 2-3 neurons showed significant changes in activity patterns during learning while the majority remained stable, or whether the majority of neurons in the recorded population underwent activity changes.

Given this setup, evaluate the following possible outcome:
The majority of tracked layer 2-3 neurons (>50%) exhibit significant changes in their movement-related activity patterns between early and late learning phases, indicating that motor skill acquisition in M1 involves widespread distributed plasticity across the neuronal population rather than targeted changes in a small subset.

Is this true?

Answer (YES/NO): YES